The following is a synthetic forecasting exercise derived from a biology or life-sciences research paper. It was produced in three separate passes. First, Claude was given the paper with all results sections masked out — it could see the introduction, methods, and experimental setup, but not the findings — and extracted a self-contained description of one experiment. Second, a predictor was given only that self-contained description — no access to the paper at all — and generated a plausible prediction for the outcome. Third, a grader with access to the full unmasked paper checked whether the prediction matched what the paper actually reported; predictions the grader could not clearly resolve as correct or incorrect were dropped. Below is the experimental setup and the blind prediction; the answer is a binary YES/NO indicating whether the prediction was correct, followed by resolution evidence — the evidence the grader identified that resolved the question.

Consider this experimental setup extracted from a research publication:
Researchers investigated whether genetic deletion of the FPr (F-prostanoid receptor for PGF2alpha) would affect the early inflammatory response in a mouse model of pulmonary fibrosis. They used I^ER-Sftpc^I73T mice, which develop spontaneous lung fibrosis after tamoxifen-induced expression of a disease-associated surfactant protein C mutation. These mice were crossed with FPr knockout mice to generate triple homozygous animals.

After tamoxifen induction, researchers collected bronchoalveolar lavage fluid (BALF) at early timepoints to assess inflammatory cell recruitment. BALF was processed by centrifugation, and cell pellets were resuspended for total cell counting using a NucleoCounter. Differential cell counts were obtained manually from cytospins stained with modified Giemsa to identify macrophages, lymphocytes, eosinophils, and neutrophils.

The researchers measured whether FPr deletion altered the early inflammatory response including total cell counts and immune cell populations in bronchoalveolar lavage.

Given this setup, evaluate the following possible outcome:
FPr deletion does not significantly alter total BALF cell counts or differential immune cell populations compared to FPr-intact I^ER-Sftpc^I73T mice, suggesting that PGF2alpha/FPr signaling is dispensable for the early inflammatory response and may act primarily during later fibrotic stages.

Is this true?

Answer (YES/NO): YES